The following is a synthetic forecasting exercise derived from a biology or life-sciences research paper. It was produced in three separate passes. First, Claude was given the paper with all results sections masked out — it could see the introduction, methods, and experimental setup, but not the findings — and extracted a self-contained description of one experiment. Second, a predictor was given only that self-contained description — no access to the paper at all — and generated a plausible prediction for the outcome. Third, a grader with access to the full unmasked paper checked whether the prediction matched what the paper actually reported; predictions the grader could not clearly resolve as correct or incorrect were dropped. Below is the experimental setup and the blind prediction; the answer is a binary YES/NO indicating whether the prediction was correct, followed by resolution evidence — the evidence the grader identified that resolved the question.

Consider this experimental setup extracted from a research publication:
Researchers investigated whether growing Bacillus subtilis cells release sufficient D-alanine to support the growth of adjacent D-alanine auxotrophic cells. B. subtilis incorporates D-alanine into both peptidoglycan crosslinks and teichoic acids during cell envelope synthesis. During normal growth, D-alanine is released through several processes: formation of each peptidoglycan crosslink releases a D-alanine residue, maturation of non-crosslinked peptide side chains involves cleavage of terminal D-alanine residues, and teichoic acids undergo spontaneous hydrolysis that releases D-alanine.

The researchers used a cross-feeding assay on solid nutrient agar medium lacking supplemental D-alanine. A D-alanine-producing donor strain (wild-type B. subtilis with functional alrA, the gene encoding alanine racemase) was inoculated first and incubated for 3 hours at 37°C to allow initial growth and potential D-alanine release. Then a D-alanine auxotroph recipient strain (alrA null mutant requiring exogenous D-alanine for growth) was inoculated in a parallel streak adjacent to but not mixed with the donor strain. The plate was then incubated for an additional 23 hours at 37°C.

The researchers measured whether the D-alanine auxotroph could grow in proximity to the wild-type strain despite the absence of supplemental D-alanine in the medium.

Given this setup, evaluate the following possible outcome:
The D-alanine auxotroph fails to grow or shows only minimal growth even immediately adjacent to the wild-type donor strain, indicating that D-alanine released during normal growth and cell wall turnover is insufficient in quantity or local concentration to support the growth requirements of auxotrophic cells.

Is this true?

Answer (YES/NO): NO